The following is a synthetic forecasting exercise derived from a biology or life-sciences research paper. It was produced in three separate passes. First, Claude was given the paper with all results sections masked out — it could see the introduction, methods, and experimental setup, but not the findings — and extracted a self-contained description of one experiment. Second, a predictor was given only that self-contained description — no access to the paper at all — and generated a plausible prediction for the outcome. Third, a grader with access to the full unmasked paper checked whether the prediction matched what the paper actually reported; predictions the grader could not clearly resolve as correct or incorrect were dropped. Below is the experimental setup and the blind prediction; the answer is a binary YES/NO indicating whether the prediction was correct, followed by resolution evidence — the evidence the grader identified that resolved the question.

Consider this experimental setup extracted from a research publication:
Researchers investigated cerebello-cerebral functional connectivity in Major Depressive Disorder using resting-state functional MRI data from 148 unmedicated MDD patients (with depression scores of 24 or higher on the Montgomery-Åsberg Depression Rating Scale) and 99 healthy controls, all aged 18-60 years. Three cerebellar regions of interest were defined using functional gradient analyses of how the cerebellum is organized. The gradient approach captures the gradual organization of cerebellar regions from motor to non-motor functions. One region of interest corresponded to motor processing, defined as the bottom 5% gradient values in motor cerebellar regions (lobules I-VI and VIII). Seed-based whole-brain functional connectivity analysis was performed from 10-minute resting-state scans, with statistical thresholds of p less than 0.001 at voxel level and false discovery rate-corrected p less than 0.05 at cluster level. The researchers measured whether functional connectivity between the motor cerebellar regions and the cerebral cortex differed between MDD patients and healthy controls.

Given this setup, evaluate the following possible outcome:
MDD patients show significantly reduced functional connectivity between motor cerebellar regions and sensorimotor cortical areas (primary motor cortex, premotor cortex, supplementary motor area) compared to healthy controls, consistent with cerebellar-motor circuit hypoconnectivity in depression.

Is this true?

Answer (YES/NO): NO